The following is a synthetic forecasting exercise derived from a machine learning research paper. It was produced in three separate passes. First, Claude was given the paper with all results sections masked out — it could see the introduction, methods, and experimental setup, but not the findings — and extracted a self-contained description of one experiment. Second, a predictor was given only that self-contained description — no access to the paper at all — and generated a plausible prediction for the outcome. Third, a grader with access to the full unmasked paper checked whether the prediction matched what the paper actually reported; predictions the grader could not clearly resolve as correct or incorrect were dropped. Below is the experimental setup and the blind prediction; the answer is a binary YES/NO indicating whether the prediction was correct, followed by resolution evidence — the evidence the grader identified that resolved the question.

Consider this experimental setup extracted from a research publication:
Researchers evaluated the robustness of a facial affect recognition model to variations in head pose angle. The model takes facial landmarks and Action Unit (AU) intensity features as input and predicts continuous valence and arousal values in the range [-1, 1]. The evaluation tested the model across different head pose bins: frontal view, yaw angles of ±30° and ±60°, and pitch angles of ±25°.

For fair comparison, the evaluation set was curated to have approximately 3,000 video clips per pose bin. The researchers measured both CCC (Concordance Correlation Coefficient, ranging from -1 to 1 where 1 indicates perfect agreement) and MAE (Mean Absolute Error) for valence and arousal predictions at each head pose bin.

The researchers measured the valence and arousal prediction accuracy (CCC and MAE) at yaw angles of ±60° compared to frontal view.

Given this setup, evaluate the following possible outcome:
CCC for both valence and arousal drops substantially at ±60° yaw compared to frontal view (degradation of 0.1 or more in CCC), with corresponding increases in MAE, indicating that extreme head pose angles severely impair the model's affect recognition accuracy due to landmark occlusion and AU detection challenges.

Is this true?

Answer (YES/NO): NO